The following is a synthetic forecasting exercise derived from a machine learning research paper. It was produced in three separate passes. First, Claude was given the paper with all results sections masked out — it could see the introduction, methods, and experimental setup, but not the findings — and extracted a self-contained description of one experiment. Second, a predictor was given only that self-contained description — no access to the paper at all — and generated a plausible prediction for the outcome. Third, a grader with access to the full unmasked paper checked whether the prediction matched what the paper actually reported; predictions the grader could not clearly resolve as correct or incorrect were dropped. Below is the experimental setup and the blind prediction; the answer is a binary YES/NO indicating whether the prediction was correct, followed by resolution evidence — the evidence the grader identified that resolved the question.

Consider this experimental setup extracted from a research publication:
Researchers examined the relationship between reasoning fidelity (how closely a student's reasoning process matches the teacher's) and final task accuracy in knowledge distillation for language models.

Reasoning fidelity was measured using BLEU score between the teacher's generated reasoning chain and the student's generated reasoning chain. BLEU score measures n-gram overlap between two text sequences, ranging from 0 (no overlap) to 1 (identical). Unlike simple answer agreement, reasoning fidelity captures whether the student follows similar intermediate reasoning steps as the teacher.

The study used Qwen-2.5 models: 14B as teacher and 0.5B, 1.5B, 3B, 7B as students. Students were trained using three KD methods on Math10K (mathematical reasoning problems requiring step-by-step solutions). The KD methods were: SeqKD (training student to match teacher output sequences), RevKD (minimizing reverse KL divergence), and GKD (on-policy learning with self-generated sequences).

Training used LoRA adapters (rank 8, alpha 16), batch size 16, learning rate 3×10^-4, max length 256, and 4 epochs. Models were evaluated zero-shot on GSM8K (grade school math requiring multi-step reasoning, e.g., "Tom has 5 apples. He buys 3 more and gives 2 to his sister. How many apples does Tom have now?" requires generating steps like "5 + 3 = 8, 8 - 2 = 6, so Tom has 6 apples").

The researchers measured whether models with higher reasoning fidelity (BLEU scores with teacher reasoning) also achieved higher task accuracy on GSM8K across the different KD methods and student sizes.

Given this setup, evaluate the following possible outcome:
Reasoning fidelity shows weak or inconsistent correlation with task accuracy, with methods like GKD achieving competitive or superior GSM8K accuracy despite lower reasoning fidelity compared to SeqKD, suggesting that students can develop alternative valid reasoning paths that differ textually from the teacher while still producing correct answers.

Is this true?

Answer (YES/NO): YES